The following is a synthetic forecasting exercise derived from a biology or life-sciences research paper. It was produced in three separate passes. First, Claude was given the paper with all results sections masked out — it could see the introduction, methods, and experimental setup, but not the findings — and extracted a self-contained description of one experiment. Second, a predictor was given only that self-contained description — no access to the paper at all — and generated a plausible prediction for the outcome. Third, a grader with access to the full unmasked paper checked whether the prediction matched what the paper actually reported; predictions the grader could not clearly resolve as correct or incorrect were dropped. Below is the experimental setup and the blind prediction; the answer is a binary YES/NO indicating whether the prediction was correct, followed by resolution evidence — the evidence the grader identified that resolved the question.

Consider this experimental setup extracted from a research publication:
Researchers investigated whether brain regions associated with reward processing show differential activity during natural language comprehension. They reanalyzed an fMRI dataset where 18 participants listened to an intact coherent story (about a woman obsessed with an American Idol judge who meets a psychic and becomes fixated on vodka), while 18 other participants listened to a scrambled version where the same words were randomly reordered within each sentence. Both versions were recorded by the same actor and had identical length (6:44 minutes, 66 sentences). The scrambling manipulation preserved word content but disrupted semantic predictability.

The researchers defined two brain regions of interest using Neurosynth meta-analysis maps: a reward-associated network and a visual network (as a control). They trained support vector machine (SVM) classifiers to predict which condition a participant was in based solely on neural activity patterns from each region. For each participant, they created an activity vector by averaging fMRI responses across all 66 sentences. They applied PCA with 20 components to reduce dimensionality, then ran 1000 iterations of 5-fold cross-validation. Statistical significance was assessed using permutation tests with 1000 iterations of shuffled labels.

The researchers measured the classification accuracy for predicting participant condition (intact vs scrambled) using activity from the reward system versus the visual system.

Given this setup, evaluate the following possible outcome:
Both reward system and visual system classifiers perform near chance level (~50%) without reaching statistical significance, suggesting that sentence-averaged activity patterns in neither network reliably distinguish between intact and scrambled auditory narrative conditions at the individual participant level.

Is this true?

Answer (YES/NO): NO